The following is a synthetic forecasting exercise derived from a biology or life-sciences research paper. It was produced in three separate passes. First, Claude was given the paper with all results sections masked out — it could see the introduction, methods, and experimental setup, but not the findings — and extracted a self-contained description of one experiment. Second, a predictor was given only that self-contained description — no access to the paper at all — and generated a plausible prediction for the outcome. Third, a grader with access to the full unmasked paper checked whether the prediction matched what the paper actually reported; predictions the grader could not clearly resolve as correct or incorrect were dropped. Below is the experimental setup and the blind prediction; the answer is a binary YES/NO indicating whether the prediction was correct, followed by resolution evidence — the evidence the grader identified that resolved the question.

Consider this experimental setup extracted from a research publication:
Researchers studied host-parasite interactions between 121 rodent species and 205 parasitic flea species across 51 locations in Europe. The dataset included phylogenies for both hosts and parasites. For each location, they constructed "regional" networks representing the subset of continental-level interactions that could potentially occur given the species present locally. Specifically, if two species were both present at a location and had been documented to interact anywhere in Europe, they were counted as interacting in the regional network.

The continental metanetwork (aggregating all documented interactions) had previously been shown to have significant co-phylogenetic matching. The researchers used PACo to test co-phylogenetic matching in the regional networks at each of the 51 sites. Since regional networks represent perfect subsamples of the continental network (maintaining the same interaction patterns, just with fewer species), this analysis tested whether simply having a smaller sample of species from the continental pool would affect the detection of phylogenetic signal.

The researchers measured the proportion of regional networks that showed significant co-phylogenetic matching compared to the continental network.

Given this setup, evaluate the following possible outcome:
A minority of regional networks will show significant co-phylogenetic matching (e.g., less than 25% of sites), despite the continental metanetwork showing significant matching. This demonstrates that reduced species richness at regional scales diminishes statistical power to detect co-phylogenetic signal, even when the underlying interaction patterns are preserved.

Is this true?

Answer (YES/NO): YES